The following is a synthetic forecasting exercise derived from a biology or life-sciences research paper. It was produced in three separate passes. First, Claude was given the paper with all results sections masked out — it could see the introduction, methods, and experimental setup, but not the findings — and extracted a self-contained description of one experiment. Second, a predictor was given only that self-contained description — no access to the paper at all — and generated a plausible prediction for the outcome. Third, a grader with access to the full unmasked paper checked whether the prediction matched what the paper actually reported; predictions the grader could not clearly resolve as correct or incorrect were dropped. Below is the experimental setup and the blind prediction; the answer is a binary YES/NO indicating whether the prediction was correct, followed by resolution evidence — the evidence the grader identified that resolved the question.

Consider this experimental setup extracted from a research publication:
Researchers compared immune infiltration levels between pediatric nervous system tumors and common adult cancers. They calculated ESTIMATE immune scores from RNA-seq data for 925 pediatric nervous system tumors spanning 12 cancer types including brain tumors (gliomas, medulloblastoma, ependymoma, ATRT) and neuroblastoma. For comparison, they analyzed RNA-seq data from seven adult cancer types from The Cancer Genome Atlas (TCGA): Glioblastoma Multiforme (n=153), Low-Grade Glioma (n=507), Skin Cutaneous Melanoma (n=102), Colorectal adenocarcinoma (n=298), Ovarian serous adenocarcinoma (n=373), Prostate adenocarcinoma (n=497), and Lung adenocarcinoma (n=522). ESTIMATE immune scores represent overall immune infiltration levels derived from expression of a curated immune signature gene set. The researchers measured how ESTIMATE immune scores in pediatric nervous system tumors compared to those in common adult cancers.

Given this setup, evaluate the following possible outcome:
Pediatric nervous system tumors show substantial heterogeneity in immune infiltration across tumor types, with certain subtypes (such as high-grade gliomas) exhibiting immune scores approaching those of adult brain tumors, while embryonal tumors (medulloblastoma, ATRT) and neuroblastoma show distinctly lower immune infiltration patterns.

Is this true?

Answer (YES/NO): NO